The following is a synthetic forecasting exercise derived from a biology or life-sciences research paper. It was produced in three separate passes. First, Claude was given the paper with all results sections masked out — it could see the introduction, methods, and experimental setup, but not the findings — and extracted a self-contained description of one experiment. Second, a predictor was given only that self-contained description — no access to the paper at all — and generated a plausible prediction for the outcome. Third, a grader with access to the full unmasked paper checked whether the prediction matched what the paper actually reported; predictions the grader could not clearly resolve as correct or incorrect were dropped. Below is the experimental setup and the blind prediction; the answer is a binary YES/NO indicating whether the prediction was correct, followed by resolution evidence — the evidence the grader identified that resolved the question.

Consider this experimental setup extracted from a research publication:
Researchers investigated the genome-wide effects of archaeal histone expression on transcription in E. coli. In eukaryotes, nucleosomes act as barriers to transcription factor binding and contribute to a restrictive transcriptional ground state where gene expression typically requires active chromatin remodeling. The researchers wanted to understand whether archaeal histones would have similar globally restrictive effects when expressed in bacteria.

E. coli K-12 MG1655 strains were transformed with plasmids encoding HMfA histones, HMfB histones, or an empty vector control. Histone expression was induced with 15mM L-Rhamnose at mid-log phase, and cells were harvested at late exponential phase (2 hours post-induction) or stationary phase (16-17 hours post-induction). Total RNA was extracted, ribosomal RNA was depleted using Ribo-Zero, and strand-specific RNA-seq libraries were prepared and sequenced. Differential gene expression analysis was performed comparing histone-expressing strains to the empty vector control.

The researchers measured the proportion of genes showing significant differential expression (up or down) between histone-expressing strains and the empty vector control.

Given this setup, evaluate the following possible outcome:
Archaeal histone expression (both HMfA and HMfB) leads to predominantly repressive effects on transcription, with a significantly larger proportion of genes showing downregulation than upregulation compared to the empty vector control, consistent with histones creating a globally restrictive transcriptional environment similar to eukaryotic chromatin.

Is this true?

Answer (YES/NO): NO